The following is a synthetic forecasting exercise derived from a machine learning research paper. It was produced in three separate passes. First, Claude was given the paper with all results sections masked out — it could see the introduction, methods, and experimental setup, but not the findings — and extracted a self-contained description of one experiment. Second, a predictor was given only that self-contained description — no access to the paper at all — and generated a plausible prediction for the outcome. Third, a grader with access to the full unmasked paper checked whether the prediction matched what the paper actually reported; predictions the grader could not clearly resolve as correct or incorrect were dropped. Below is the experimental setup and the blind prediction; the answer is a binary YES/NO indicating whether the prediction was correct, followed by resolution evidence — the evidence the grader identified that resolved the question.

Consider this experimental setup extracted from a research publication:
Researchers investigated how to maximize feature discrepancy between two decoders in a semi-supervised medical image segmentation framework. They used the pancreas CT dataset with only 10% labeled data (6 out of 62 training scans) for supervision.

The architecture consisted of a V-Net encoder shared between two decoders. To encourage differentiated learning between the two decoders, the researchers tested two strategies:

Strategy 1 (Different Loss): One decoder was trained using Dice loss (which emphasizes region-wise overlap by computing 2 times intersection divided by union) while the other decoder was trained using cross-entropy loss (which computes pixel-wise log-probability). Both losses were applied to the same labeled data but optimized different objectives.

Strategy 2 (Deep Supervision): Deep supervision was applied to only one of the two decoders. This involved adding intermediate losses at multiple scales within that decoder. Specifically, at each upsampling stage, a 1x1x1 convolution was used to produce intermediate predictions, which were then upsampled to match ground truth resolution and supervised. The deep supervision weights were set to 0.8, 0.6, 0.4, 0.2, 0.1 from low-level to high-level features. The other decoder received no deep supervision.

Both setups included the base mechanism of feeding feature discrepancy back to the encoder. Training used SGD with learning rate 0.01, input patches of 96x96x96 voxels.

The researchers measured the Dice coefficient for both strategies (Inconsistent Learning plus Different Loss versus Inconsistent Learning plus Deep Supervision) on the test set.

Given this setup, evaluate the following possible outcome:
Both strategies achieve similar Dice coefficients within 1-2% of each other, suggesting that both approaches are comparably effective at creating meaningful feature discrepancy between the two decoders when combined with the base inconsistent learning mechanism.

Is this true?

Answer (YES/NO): YES